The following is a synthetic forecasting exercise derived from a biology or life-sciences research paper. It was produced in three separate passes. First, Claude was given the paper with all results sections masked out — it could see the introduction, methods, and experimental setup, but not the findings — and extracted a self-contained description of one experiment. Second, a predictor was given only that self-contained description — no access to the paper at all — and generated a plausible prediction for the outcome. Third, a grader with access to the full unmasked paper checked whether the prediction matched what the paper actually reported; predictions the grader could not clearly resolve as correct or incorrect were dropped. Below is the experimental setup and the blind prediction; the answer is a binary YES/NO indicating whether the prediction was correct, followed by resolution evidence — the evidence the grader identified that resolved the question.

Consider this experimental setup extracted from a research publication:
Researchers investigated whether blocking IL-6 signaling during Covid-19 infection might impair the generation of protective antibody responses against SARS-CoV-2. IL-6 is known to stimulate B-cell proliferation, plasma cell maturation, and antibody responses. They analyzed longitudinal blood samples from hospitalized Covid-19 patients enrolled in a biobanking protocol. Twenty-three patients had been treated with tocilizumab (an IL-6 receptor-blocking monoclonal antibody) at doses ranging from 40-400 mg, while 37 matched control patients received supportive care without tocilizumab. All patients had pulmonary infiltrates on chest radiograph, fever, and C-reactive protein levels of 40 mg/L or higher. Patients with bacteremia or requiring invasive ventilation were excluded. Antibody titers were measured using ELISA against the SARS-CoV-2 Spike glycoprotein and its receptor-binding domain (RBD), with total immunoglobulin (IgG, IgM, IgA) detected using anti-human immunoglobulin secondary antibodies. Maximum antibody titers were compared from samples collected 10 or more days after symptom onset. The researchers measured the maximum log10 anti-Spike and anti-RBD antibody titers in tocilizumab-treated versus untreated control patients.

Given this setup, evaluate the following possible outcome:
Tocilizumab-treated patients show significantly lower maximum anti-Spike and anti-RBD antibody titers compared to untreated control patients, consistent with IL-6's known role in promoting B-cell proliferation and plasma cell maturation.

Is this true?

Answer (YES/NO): NO